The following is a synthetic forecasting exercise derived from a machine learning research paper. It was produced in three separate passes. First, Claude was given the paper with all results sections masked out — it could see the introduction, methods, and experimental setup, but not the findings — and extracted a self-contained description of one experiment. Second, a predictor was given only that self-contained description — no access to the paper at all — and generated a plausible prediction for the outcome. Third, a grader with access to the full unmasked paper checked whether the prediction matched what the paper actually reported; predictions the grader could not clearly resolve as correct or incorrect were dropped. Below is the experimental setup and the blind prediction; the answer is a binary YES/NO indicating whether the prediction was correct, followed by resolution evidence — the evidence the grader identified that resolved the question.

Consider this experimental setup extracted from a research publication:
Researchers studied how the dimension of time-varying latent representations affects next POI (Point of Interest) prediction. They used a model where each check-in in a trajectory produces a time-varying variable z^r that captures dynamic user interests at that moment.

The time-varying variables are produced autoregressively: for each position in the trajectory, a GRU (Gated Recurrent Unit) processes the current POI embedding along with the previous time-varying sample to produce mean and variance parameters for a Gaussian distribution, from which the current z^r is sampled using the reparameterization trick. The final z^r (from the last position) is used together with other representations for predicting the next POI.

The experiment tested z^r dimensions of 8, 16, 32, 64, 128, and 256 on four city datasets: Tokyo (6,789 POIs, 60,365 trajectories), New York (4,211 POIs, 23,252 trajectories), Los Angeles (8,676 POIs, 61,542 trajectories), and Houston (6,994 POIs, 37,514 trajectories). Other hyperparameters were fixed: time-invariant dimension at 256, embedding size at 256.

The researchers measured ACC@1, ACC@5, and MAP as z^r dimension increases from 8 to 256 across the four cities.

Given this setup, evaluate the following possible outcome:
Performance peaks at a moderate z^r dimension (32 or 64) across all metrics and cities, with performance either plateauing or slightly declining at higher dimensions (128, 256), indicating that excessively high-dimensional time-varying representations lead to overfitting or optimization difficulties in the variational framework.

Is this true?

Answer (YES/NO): NO